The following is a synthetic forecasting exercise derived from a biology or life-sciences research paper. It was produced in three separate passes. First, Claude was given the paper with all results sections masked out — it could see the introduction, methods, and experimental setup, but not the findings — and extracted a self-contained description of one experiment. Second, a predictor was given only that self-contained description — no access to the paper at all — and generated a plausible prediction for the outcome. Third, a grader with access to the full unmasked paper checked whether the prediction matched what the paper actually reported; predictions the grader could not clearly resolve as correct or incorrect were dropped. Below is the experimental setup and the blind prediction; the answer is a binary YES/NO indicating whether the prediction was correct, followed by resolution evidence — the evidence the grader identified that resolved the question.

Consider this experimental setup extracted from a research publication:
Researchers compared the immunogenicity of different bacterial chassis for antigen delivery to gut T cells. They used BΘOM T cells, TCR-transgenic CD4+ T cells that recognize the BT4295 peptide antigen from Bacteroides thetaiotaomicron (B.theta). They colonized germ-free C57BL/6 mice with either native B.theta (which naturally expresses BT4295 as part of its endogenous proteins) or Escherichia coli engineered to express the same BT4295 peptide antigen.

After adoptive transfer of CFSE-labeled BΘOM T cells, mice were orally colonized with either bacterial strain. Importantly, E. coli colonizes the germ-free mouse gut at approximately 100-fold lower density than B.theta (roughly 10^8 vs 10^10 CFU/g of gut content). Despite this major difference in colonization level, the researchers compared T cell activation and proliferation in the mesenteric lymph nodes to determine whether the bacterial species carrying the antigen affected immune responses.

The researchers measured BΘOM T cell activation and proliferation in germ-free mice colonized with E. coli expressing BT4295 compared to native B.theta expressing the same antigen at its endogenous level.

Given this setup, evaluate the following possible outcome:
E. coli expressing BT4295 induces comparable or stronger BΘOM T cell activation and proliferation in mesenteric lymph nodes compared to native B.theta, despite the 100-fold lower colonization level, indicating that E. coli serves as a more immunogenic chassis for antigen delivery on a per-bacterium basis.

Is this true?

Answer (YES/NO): YES